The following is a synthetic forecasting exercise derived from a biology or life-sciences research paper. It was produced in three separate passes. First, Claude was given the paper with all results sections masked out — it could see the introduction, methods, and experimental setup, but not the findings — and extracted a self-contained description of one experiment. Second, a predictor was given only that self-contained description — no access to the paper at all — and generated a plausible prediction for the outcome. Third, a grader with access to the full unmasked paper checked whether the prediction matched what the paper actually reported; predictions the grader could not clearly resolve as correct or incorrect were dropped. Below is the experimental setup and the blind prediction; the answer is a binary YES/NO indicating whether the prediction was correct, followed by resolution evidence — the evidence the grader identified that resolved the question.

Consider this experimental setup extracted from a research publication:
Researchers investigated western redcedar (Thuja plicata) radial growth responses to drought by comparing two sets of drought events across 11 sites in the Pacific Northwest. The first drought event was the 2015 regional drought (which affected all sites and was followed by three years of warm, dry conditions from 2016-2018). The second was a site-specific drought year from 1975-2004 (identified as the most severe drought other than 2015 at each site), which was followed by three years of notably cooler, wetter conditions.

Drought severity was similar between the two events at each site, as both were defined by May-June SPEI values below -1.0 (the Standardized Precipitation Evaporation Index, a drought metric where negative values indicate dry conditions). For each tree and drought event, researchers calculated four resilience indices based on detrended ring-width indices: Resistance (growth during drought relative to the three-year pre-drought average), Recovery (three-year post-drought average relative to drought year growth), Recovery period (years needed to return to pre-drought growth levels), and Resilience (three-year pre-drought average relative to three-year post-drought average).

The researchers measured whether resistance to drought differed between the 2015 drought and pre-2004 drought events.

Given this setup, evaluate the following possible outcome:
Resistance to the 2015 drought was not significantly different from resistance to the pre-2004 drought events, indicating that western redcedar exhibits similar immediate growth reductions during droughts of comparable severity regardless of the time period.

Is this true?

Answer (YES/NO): YES